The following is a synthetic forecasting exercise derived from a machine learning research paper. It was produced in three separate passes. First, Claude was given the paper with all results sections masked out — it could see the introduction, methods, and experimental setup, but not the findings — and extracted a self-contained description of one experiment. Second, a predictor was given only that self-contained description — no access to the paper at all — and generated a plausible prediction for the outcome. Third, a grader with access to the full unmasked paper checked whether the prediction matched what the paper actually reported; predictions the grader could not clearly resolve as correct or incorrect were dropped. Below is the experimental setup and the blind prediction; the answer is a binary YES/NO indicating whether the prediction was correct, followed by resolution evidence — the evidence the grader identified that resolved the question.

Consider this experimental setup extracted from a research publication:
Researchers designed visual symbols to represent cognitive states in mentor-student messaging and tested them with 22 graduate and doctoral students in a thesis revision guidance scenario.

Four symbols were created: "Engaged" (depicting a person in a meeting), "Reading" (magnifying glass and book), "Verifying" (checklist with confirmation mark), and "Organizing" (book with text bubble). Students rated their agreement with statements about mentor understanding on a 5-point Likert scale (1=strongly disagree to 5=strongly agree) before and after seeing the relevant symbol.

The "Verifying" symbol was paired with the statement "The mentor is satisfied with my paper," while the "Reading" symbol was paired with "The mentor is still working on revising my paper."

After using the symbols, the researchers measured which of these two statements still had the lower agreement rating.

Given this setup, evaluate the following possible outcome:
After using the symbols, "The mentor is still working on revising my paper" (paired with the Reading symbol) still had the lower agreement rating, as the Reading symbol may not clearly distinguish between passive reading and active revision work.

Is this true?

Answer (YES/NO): NO